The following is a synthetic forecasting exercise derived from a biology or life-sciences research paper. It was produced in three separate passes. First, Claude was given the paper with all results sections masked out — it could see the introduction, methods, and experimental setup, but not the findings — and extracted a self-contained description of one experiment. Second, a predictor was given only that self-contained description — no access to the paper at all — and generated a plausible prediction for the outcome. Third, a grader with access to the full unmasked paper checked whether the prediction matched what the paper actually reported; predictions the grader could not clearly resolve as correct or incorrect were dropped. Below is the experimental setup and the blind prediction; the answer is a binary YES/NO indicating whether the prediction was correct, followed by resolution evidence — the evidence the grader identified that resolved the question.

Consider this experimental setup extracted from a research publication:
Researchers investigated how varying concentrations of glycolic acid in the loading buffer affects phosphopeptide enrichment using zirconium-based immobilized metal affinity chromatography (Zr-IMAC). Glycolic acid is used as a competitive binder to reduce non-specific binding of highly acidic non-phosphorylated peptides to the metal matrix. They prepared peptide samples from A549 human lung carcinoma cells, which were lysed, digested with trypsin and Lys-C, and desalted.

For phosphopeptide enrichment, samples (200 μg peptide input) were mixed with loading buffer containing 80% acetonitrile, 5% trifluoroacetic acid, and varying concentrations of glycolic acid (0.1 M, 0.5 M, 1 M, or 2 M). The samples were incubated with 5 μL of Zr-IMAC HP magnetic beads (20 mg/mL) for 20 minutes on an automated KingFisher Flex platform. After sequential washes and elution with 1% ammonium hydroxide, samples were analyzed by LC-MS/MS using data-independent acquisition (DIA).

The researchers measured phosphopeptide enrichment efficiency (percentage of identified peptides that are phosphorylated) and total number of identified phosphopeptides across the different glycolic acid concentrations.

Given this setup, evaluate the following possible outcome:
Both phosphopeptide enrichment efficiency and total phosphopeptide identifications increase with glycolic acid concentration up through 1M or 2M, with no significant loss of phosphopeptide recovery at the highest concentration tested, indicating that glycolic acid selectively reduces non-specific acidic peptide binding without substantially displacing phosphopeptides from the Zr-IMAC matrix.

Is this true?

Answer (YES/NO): NO